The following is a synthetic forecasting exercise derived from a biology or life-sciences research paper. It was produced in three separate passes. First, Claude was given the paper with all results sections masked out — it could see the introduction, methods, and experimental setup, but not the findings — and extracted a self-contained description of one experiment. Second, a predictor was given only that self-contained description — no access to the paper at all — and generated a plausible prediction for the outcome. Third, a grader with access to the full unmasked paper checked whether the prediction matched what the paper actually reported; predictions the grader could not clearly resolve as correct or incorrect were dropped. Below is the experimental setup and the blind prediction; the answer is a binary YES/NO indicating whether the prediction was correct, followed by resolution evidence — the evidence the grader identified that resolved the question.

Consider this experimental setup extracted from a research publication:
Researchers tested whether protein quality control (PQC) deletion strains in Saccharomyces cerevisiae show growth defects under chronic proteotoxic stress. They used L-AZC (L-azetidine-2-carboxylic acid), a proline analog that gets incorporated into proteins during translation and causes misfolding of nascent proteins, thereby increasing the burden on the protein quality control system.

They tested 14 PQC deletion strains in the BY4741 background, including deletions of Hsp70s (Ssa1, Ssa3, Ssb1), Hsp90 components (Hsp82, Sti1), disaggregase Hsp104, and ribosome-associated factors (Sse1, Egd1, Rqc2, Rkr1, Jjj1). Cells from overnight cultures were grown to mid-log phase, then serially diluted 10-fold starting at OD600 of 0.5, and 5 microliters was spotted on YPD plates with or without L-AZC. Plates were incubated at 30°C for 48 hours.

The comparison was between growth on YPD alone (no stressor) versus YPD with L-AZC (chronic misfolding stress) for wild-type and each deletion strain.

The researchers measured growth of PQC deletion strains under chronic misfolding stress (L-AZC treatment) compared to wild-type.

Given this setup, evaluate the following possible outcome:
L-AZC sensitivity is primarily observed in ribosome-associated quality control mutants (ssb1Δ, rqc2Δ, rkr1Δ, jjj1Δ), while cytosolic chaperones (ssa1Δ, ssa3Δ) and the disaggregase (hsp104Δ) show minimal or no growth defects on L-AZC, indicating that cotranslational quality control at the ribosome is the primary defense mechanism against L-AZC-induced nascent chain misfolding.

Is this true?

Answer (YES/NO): NO